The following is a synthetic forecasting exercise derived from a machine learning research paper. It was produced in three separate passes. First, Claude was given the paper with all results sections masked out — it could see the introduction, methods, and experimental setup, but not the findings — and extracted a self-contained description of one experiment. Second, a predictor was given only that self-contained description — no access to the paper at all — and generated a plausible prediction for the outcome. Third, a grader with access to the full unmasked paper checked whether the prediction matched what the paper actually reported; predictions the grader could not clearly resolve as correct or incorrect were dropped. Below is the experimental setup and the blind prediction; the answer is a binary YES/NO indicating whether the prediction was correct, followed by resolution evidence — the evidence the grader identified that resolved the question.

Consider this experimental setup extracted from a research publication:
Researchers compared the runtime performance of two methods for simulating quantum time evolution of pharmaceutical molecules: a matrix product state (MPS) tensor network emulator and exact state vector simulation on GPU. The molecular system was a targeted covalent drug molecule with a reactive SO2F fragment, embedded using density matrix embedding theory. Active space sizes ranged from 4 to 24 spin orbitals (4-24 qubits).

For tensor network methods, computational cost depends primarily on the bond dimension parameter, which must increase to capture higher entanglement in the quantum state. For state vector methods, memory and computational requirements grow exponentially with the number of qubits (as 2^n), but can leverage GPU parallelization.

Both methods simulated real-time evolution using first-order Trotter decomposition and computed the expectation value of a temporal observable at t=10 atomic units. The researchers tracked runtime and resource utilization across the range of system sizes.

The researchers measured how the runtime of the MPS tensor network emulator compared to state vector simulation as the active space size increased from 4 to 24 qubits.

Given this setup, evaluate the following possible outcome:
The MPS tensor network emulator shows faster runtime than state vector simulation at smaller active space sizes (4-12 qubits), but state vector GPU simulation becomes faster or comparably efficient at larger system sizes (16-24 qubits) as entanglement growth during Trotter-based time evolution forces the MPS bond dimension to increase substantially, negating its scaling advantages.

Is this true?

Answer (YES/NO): NO